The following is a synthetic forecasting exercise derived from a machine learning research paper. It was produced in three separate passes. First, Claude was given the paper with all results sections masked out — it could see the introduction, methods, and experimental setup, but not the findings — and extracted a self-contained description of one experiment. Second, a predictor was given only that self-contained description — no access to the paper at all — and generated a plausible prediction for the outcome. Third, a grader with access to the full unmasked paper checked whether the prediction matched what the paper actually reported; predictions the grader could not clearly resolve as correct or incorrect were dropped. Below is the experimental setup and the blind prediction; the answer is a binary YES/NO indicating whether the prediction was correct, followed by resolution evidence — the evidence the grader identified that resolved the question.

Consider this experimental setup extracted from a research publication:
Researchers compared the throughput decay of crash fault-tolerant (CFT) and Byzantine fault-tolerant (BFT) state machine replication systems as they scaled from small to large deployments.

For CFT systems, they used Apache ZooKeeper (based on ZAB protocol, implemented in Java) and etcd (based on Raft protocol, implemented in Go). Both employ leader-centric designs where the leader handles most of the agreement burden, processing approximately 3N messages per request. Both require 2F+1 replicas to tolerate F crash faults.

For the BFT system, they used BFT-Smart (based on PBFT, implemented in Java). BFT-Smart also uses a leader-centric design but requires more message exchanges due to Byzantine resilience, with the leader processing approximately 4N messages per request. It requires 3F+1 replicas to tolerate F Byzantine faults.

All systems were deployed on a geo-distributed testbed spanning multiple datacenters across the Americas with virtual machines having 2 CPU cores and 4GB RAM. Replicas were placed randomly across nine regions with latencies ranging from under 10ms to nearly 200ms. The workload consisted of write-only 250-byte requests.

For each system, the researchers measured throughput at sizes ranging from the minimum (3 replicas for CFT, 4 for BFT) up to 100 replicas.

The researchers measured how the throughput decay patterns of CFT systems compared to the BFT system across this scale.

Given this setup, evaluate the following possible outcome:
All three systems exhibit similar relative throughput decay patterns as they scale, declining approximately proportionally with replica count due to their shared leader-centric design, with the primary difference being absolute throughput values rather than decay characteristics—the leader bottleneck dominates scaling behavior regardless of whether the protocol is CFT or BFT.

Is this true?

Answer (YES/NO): NO